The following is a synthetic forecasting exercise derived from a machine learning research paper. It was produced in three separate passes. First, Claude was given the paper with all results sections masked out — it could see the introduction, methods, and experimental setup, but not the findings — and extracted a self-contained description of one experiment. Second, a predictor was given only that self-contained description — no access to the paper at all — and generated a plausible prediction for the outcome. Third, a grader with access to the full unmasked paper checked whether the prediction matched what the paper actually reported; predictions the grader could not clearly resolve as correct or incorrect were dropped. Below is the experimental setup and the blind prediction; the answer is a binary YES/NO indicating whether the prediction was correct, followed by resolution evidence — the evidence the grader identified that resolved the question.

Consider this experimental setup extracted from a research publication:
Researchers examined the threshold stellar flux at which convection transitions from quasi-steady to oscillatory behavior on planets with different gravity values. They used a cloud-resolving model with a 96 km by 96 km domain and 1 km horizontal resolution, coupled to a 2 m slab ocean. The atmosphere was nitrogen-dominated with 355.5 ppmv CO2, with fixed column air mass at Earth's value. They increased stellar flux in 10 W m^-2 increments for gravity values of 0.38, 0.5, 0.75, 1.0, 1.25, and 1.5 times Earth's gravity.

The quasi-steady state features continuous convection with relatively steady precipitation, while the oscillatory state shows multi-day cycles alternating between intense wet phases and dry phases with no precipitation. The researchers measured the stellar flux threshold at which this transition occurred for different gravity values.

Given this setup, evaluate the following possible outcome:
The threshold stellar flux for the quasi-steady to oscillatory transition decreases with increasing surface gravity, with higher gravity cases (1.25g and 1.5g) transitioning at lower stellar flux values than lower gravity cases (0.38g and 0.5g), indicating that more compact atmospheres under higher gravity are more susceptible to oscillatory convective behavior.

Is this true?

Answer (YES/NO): NO